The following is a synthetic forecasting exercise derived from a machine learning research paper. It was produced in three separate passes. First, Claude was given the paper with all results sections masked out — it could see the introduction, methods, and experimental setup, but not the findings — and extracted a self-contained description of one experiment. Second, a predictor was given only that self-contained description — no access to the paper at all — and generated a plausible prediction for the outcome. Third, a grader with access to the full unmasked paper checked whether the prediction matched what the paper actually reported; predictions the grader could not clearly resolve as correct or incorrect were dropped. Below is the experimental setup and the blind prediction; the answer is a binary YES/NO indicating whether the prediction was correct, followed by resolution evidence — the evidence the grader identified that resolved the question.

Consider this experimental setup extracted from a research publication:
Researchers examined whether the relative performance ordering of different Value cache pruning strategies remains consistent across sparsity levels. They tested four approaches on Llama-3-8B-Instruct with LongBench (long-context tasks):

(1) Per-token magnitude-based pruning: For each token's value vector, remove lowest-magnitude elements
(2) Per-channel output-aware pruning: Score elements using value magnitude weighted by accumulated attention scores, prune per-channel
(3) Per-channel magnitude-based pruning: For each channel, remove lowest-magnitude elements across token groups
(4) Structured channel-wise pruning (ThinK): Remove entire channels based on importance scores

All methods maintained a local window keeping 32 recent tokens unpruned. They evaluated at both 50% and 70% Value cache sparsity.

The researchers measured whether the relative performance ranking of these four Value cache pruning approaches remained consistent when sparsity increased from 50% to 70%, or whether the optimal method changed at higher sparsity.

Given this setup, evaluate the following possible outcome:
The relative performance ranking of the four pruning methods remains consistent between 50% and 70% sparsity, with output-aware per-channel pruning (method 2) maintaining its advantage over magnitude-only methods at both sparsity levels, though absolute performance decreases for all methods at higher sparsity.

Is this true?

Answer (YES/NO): NO